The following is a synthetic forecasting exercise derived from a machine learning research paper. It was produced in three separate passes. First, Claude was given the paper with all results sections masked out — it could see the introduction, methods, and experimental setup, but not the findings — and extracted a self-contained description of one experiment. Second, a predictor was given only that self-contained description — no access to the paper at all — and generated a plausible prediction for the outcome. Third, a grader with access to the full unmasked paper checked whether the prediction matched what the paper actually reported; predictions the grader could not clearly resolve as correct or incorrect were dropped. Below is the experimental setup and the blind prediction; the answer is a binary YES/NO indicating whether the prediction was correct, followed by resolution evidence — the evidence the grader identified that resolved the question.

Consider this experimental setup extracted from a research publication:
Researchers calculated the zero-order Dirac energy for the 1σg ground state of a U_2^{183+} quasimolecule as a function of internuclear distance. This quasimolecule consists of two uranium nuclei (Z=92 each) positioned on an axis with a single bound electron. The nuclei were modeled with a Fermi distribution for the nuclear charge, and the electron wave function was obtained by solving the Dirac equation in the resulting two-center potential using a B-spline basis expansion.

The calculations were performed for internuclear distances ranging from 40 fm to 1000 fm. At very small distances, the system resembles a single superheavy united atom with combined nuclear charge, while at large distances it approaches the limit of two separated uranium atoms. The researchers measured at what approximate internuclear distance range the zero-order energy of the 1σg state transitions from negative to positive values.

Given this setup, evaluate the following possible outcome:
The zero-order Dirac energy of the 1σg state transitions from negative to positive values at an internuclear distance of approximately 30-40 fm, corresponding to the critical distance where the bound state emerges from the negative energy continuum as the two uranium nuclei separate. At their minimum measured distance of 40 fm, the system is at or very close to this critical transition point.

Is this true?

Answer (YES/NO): NO